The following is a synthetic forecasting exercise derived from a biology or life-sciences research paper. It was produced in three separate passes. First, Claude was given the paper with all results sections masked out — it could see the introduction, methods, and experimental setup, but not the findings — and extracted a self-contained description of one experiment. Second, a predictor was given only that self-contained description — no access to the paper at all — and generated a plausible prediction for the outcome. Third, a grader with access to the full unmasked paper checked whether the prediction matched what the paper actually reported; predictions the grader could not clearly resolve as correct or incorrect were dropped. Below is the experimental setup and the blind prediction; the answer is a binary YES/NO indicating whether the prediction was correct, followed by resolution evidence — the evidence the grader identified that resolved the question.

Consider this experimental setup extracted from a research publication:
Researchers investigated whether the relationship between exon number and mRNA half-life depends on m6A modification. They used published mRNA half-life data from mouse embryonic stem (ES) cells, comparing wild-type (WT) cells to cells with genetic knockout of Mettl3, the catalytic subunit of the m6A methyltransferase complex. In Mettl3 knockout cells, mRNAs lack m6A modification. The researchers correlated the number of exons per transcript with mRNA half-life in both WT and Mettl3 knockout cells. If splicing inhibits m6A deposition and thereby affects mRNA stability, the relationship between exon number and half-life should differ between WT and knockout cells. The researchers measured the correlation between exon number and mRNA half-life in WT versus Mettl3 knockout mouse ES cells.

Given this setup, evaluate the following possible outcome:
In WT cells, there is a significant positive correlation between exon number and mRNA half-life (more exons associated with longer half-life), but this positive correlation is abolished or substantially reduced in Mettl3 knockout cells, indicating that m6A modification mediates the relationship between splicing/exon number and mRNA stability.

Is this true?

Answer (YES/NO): YES